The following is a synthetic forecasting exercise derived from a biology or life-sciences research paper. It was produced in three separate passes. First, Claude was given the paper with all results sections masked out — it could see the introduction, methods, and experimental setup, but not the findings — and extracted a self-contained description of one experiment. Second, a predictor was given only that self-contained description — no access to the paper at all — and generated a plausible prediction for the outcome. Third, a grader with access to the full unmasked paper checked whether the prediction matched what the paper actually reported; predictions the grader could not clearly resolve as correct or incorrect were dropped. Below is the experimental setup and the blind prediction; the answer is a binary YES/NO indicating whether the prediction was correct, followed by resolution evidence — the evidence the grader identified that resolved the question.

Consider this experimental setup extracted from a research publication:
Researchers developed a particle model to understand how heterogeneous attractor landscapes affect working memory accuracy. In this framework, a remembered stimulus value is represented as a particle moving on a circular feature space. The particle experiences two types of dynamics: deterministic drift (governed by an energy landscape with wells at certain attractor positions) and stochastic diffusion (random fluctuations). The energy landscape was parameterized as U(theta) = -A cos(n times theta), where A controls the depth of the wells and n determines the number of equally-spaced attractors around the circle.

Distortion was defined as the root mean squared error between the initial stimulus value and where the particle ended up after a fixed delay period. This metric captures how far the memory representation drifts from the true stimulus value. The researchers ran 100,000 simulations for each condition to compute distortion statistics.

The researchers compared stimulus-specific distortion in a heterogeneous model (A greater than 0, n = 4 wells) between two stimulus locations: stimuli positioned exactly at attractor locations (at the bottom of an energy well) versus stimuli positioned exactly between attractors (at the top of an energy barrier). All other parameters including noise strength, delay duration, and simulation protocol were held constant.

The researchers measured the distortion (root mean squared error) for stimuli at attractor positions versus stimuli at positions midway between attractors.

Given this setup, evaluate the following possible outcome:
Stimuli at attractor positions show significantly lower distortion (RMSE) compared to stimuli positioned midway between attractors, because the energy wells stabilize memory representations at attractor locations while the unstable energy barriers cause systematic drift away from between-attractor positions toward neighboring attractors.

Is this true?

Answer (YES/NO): YES